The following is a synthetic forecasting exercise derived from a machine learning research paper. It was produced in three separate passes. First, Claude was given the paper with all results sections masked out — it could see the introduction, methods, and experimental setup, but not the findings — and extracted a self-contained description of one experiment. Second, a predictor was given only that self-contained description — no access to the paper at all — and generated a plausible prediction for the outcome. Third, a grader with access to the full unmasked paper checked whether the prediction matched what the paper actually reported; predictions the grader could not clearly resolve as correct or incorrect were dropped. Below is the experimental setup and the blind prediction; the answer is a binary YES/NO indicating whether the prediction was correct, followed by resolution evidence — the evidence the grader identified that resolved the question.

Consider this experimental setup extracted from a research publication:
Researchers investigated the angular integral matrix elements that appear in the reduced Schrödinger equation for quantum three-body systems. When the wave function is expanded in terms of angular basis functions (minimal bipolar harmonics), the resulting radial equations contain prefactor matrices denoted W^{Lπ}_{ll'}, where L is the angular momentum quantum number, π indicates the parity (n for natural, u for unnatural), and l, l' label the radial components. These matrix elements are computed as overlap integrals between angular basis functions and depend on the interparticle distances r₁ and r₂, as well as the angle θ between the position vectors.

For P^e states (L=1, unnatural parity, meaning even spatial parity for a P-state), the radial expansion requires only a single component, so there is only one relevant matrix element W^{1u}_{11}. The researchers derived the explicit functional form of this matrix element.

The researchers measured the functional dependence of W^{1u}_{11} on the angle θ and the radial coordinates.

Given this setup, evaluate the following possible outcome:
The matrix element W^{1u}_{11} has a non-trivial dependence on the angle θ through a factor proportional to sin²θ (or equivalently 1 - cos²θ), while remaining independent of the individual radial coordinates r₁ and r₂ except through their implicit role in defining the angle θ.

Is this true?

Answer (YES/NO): NO